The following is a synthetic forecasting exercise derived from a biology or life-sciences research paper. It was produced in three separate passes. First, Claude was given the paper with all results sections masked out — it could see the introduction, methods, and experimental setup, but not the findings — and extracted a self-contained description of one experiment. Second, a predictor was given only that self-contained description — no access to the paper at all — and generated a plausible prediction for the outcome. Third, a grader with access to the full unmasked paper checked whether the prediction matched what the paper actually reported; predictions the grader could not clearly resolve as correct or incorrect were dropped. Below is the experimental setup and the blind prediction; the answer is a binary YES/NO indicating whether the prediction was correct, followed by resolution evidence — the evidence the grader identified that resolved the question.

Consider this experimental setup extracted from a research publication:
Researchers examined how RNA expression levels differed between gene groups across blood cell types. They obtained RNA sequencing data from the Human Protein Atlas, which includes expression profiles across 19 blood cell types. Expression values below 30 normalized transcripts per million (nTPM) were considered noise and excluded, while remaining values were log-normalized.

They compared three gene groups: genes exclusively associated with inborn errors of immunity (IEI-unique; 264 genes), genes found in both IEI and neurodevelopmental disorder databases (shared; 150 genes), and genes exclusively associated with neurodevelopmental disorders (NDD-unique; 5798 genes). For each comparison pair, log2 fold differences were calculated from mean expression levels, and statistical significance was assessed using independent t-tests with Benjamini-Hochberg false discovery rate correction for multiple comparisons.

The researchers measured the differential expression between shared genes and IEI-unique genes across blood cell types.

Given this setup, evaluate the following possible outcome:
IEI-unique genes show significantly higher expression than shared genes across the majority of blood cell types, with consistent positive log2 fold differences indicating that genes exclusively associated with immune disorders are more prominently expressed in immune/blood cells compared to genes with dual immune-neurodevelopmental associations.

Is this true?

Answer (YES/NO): NO